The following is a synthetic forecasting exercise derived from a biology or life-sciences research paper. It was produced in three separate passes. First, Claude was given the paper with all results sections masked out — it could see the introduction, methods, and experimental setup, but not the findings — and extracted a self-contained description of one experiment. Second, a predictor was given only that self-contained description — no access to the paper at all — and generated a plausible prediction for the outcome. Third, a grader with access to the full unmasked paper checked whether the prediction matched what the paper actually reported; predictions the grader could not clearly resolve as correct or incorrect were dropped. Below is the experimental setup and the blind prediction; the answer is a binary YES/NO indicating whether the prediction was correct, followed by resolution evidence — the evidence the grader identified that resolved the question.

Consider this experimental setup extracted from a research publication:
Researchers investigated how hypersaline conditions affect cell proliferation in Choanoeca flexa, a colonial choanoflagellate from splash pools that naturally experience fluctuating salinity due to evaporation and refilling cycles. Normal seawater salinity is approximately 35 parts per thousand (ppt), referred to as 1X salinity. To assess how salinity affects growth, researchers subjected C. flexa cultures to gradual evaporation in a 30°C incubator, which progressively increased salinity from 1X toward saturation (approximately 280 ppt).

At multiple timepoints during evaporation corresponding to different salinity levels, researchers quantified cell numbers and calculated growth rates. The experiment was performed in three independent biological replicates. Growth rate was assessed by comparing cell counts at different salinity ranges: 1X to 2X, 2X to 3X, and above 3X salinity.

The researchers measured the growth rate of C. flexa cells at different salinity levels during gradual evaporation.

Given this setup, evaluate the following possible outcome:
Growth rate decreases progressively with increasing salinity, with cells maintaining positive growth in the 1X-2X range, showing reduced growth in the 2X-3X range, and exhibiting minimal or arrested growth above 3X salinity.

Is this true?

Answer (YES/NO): NO